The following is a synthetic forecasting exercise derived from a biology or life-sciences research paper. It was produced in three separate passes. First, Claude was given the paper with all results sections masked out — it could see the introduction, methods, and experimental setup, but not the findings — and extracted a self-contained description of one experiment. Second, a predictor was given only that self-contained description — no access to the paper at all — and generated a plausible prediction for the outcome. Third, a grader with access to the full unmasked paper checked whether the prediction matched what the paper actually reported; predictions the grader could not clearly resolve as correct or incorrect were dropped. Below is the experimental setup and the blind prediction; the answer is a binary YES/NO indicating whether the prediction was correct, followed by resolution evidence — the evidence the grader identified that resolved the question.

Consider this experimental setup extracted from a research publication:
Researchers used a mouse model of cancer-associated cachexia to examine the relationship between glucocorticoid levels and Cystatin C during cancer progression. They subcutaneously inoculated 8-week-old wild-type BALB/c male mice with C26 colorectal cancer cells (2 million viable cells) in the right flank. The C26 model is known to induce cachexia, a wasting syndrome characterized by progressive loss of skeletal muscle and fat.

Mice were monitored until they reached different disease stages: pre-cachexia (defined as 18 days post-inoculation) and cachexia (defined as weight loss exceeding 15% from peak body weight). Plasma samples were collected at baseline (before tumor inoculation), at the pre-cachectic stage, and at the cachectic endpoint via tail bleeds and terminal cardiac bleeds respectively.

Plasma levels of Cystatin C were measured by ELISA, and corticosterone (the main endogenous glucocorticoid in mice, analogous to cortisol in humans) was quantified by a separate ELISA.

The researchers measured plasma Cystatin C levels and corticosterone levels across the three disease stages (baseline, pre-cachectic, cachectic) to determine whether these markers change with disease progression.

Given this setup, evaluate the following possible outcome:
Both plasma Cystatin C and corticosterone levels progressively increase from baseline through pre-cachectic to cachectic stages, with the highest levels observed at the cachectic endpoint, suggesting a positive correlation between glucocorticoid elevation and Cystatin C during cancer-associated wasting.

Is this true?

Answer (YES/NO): YES